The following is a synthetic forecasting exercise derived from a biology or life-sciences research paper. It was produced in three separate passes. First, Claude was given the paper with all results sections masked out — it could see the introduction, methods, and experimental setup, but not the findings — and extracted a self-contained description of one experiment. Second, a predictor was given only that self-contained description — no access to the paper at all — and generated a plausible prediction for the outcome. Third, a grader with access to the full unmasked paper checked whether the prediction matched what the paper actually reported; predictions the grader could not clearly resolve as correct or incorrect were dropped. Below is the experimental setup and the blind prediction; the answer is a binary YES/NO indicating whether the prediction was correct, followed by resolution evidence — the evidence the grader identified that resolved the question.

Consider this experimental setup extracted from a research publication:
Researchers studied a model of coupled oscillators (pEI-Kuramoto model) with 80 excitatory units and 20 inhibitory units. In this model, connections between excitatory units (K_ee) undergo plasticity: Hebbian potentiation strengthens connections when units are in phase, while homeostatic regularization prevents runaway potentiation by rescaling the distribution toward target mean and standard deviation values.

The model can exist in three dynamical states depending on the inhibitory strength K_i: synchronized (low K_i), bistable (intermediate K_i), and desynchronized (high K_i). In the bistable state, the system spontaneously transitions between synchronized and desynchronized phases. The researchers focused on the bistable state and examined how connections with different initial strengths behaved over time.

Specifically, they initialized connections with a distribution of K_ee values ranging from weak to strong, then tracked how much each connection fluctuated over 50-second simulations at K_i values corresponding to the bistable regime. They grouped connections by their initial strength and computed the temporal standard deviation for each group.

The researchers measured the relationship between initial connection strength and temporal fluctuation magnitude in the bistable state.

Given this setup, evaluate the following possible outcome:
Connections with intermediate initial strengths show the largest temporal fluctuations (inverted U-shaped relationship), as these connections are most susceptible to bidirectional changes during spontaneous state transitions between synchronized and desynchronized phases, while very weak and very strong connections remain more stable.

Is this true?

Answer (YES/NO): NO